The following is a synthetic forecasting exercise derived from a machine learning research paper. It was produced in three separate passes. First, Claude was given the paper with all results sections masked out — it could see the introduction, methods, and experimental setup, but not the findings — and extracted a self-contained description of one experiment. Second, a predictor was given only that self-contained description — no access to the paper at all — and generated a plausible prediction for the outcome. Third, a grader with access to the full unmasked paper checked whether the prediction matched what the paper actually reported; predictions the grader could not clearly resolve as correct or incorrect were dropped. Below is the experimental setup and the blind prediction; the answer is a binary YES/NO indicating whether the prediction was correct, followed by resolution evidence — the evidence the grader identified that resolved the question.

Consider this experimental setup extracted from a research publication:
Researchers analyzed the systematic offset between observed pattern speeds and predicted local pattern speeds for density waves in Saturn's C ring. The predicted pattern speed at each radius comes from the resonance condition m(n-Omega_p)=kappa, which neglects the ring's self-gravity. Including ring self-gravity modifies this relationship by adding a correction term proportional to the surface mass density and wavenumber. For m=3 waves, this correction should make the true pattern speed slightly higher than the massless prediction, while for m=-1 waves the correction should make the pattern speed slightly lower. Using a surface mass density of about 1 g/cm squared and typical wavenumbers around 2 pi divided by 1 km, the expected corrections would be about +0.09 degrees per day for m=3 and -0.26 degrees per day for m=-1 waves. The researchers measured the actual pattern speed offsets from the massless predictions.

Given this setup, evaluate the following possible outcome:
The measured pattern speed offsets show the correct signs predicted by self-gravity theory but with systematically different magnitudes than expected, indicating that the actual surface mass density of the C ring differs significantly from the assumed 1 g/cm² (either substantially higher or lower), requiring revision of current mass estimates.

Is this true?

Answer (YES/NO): NO